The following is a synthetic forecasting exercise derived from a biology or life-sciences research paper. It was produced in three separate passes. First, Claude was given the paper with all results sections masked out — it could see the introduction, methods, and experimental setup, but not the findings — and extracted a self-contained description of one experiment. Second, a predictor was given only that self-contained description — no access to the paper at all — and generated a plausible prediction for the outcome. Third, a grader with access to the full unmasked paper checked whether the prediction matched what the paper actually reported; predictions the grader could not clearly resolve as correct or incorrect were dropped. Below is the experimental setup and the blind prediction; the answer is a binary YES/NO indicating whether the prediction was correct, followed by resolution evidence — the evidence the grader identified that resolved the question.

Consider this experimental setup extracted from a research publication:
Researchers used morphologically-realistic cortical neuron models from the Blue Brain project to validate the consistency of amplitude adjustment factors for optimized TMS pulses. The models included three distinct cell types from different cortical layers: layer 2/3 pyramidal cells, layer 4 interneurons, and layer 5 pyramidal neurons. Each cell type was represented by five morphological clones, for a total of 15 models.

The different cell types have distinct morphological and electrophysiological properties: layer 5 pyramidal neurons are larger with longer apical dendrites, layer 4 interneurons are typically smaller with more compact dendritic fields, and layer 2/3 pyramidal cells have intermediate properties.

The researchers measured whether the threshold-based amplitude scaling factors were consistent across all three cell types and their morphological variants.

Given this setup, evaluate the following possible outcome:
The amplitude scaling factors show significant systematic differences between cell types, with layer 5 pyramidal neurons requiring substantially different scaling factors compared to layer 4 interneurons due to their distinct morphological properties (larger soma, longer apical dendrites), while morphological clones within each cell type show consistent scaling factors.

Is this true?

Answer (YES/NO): NO